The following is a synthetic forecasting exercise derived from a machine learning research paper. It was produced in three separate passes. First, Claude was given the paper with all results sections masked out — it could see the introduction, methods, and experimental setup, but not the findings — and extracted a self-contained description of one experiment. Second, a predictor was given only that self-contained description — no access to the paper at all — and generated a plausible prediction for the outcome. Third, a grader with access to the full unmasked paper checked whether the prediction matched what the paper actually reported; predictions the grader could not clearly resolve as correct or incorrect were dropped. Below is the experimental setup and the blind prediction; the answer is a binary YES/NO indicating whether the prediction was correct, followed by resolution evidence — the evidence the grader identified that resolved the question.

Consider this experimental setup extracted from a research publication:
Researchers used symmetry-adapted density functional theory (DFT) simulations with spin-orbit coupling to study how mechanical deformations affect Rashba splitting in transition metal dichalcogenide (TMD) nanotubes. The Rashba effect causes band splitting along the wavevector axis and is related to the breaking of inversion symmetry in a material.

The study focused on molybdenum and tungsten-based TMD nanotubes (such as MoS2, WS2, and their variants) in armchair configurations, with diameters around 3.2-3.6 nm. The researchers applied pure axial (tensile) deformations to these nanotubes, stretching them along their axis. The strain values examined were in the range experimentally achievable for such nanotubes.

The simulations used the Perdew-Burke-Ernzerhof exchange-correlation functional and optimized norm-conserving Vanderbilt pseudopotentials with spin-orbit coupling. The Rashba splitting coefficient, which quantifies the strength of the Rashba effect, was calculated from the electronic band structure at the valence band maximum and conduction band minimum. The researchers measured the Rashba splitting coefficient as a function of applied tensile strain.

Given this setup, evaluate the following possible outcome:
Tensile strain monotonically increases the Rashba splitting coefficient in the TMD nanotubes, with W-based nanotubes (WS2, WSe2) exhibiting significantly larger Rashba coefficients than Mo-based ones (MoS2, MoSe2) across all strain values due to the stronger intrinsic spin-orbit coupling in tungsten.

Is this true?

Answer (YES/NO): NO